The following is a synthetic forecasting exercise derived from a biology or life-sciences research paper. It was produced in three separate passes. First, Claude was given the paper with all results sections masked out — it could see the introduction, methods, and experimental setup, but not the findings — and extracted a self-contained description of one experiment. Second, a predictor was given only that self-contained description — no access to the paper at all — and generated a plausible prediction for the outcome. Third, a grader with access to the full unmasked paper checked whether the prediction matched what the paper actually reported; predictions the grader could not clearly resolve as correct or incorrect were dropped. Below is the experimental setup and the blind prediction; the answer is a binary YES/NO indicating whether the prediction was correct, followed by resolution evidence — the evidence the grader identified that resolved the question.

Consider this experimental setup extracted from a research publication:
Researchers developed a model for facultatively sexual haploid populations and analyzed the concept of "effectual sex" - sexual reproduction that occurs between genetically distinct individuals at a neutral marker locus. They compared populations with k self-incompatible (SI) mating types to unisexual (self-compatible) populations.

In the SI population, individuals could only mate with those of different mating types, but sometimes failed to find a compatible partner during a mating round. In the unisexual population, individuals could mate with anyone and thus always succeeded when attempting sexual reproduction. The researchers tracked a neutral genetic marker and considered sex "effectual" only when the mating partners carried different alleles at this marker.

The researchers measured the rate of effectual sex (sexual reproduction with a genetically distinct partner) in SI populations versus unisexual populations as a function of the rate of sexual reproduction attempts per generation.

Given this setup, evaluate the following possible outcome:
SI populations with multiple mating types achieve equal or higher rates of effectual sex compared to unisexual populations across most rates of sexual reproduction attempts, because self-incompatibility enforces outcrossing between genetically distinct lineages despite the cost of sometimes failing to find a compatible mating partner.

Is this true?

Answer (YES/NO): NO